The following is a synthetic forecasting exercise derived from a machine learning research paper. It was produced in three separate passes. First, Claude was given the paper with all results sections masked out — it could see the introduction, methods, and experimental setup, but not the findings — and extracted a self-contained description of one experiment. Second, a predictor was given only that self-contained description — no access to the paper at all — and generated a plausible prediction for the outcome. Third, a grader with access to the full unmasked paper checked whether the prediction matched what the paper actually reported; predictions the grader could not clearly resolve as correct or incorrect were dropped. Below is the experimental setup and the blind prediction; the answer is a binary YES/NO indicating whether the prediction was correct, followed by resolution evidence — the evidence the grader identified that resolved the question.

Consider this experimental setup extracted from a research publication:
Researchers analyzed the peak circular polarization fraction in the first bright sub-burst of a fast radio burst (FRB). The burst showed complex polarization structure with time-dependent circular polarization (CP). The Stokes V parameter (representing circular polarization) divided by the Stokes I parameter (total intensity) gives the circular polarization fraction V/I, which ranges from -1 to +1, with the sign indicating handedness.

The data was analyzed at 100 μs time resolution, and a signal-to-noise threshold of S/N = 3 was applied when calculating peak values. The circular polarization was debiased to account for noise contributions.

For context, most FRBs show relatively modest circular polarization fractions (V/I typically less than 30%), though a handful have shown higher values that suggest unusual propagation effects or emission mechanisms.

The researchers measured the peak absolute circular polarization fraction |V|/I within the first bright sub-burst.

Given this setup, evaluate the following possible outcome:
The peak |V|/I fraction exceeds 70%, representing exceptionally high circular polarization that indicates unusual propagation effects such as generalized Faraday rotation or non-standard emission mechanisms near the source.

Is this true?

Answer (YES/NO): YES